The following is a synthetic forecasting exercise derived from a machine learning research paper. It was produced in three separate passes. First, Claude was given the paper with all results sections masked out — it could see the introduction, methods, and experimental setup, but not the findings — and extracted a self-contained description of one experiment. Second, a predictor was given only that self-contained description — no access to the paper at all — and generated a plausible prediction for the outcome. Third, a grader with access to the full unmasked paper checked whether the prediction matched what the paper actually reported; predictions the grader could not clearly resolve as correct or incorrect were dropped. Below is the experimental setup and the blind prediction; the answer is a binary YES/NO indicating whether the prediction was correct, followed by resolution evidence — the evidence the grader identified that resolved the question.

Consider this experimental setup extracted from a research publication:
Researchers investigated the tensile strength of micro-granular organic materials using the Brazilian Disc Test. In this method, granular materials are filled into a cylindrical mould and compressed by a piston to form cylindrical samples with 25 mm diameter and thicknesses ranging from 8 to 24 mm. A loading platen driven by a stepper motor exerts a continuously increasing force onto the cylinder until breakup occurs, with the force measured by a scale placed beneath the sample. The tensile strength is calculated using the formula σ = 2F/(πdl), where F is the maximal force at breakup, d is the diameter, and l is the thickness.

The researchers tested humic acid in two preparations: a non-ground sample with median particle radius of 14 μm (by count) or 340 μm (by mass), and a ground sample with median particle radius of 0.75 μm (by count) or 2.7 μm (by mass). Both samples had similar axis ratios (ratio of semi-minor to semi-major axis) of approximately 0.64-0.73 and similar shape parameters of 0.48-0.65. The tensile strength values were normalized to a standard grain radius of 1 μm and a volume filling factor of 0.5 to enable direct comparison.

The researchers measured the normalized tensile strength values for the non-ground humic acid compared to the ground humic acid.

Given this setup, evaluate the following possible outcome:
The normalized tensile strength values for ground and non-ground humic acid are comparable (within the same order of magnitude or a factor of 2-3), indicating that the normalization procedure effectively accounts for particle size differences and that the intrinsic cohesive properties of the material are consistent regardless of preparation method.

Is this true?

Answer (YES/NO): NO